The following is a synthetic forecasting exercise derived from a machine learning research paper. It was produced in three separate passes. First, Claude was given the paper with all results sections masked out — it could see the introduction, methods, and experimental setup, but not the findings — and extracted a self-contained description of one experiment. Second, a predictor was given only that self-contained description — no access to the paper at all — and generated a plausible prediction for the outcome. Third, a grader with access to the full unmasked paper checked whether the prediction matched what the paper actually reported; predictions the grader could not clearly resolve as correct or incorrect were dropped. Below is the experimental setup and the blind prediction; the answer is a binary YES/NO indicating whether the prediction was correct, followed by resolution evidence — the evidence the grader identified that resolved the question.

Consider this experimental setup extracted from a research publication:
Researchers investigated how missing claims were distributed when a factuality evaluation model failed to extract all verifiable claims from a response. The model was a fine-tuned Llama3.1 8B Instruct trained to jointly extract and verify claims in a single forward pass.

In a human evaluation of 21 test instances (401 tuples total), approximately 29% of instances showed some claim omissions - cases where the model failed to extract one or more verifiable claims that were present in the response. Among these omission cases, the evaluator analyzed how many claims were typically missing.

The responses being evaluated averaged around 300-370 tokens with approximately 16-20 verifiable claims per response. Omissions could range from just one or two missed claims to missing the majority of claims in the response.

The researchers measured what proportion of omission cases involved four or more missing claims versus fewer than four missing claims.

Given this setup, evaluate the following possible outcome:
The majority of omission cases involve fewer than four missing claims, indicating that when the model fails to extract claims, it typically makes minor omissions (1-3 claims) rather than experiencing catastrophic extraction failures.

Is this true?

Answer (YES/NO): YES